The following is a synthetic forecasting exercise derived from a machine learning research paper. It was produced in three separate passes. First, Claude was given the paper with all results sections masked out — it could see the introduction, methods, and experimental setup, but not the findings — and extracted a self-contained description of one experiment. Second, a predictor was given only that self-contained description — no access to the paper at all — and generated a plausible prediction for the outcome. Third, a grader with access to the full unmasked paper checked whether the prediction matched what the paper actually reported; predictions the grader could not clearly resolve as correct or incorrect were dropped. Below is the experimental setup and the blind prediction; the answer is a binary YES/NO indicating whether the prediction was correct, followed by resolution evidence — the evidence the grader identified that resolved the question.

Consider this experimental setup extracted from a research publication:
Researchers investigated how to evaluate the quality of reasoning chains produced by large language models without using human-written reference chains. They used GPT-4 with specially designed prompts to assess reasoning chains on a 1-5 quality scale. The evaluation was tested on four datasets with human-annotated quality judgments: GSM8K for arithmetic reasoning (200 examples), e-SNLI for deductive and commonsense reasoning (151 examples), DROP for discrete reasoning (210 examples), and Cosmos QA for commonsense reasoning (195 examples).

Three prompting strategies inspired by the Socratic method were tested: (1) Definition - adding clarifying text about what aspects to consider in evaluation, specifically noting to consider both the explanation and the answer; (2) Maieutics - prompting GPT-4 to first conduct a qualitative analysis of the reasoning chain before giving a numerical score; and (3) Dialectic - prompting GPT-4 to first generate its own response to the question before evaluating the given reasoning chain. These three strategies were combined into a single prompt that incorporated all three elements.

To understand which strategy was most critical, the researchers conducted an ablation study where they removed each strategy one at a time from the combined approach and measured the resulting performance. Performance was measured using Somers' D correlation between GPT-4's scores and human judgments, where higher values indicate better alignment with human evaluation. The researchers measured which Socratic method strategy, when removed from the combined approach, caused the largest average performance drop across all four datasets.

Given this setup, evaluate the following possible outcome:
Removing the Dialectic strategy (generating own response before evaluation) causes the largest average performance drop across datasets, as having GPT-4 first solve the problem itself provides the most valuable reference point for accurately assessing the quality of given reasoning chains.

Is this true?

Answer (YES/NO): YES